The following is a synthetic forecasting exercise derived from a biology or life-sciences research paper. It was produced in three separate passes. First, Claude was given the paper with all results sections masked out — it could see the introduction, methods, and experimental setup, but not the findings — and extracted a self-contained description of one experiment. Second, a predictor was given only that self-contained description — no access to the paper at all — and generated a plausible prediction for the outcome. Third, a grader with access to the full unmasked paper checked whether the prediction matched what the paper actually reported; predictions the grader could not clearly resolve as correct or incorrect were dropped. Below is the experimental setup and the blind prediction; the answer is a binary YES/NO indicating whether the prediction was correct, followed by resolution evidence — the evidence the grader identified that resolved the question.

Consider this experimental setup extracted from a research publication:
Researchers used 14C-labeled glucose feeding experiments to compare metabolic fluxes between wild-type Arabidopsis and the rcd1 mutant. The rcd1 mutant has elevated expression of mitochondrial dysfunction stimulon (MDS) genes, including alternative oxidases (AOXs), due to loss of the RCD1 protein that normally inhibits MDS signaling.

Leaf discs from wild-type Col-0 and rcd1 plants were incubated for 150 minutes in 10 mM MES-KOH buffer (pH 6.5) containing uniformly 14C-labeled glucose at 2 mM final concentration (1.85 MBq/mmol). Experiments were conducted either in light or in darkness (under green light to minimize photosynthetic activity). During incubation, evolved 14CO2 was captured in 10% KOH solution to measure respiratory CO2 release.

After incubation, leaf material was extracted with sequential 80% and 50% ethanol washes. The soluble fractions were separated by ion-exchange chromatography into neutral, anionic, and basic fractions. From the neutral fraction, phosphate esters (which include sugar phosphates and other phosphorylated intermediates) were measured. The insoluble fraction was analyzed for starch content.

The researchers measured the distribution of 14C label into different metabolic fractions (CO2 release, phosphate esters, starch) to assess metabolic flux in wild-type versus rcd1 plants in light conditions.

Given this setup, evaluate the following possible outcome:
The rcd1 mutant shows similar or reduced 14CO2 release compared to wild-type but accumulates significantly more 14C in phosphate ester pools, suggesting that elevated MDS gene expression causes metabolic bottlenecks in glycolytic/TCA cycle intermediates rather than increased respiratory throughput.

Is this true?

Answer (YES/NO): NO